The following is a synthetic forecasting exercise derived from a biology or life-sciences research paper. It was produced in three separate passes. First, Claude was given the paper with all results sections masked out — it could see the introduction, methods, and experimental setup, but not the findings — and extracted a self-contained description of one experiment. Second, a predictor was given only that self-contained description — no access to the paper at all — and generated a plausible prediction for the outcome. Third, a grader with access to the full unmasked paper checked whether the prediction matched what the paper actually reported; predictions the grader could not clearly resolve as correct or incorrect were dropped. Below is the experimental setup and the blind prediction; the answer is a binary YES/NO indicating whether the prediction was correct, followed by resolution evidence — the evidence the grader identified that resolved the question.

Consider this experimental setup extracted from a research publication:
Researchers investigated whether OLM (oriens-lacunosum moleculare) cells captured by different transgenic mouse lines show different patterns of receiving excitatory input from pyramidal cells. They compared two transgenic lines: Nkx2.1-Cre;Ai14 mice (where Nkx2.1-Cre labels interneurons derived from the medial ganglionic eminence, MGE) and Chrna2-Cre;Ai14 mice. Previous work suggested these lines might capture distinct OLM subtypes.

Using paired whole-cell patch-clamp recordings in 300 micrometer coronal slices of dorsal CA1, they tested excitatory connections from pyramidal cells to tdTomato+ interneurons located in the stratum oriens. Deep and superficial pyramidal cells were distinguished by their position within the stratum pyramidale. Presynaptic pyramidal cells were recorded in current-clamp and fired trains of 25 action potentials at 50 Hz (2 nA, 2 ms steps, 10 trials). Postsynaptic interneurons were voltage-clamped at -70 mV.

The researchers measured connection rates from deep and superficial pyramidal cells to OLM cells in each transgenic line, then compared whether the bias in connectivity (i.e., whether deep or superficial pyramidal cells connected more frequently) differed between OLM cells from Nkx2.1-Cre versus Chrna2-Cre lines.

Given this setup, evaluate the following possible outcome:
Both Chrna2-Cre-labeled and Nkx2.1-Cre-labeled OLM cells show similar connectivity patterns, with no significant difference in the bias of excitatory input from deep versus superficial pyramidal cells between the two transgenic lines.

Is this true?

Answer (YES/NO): NO